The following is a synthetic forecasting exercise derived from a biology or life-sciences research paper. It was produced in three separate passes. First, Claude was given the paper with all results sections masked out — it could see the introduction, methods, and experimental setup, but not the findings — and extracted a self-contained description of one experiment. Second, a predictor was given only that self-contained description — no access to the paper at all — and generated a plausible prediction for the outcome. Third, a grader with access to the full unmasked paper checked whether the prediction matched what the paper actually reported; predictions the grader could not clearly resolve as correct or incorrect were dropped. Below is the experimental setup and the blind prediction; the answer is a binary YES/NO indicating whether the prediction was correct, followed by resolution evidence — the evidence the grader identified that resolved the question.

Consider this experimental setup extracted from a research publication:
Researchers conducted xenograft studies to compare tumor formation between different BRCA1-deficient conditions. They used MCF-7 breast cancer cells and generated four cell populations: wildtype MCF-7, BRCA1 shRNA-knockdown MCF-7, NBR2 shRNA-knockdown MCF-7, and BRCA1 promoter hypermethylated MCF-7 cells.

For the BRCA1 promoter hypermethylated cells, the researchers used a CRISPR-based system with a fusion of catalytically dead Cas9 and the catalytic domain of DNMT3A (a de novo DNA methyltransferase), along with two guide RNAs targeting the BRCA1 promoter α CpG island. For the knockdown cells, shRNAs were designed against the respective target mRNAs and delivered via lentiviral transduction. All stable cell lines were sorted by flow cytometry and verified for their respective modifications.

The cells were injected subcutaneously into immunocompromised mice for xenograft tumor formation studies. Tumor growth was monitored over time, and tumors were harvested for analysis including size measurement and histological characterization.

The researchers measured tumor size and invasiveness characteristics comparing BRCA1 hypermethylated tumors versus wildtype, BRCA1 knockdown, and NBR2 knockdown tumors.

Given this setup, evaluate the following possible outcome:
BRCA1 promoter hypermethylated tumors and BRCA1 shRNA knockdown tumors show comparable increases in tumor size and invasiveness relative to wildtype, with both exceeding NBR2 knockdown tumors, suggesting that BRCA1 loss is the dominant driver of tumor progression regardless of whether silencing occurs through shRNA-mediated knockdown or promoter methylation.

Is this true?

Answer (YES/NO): NO